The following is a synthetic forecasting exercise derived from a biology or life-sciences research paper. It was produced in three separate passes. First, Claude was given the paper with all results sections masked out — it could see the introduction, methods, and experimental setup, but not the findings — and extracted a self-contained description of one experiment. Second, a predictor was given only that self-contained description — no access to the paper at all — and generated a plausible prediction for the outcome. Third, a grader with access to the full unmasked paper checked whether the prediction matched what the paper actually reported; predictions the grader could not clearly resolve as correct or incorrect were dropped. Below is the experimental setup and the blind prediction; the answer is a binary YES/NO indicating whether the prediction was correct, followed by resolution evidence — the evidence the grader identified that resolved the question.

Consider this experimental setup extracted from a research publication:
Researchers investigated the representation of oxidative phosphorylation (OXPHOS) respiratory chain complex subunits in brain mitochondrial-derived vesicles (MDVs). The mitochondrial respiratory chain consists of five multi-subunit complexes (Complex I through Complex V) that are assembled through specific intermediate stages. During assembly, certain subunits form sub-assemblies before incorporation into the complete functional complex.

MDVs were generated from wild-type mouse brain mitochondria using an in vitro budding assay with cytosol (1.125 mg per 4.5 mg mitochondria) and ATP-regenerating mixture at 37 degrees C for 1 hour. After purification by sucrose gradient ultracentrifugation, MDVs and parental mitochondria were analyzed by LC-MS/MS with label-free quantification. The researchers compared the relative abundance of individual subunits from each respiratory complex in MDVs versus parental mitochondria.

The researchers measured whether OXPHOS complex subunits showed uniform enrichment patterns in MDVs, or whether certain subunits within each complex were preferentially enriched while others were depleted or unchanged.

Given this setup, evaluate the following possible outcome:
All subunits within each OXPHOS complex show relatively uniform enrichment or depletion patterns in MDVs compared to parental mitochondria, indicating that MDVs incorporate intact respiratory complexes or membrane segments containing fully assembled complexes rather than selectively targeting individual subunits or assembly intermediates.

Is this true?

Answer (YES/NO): NO